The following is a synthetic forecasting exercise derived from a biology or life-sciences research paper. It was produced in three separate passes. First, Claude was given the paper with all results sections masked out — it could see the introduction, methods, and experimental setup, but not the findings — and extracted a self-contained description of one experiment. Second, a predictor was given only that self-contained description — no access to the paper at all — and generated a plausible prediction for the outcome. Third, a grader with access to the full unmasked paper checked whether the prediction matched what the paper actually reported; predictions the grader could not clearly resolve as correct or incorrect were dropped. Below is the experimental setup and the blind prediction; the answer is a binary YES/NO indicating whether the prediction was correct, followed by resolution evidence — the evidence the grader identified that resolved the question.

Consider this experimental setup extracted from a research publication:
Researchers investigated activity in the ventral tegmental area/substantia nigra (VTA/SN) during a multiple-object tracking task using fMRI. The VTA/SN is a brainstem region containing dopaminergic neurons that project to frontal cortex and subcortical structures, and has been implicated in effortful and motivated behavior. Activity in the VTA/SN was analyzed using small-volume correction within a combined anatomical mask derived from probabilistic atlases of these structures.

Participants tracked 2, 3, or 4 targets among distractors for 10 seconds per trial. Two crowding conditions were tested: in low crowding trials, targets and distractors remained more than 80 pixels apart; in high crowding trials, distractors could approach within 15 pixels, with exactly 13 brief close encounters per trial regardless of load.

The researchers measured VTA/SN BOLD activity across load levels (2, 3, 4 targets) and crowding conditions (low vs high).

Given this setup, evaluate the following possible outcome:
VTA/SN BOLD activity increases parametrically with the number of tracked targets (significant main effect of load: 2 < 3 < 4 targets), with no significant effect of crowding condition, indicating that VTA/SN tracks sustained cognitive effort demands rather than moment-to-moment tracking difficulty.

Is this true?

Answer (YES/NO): NO